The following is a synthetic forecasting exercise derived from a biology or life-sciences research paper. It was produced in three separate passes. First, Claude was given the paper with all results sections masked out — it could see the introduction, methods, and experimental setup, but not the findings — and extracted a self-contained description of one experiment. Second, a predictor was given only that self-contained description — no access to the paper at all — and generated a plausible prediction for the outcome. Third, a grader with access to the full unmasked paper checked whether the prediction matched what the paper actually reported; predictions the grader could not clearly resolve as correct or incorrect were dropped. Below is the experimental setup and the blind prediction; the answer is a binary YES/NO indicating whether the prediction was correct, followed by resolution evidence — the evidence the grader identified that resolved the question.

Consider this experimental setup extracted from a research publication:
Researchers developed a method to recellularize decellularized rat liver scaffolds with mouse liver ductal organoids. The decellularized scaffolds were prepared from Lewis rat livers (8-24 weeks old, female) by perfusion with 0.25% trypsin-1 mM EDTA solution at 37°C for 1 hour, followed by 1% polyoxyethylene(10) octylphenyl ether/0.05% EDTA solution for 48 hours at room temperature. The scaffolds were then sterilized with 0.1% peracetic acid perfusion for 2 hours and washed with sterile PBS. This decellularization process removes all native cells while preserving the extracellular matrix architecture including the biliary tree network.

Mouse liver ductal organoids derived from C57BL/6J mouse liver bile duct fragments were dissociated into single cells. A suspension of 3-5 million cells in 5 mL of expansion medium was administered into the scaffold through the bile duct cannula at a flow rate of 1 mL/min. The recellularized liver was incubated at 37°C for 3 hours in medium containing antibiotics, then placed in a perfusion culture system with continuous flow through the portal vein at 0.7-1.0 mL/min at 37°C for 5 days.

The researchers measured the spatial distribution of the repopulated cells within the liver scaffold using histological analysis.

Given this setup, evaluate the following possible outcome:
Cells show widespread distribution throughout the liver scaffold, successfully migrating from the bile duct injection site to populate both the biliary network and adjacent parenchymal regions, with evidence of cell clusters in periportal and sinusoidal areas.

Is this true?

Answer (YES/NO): NO